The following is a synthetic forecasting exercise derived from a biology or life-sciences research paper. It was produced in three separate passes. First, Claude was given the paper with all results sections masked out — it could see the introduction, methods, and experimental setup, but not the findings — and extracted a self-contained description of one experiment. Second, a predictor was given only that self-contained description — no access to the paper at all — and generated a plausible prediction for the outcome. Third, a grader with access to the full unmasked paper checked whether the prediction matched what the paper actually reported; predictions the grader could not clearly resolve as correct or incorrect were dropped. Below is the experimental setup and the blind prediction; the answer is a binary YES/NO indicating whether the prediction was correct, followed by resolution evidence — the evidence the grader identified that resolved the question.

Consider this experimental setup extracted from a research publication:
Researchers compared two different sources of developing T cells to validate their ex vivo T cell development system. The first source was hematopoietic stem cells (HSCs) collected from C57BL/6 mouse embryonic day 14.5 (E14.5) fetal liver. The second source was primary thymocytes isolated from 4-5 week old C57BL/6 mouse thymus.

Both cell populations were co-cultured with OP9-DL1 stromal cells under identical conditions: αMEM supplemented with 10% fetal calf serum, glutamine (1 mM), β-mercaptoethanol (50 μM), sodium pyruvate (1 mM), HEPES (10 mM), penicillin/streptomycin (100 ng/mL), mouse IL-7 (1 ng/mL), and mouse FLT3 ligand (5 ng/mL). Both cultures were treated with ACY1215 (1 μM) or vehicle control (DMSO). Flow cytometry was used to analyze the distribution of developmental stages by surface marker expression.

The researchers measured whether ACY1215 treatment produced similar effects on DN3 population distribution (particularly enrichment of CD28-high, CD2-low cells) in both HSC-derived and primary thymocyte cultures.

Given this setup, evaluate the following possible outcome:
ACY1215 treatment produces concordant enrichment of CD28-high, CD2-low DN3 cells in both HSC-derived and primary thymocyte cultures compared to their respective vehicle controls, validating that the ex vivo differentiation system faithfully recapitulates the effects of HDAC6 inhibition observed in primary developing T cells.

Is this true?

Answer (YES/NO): YES